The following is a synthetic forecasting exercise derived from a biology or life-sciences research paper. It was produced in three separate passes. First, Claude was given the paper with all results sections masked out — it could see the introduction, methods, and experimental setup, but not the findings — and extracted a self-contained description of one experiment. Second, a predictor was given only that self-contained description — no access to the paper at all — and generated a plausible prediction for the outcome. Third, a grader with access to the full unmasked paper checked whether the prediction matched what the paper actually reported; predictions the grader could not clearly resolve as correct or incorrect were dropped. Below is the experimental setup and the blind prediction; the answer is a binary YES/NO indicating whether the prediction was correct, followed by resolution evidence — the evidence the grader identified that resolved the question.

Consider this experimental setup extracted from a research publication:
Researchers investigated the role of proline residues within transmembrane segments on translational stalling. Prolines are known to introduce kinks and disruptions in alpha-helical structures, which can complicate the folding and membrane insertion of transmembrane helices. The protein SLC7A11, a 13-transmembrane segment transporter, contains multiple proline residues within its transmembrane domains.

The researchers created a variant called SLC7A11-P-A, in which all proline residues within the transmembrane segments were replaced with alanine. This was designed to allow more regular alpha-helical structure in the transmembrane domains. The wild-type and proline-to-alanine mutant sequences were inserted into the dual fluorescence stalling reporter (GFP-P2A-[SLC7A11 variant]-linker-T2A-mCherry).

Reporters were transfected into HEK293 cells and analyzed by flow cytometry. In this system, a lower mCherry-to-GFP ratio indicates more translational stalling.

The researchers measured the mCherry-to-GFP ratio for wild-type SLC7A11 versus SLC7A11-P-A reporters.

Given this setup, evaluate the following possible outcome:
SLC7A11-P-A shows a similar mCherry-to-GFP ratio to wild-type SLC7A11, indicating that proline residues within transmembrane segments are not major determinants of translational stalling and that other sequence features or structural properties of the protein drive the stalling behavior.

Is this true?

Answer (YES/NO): YES